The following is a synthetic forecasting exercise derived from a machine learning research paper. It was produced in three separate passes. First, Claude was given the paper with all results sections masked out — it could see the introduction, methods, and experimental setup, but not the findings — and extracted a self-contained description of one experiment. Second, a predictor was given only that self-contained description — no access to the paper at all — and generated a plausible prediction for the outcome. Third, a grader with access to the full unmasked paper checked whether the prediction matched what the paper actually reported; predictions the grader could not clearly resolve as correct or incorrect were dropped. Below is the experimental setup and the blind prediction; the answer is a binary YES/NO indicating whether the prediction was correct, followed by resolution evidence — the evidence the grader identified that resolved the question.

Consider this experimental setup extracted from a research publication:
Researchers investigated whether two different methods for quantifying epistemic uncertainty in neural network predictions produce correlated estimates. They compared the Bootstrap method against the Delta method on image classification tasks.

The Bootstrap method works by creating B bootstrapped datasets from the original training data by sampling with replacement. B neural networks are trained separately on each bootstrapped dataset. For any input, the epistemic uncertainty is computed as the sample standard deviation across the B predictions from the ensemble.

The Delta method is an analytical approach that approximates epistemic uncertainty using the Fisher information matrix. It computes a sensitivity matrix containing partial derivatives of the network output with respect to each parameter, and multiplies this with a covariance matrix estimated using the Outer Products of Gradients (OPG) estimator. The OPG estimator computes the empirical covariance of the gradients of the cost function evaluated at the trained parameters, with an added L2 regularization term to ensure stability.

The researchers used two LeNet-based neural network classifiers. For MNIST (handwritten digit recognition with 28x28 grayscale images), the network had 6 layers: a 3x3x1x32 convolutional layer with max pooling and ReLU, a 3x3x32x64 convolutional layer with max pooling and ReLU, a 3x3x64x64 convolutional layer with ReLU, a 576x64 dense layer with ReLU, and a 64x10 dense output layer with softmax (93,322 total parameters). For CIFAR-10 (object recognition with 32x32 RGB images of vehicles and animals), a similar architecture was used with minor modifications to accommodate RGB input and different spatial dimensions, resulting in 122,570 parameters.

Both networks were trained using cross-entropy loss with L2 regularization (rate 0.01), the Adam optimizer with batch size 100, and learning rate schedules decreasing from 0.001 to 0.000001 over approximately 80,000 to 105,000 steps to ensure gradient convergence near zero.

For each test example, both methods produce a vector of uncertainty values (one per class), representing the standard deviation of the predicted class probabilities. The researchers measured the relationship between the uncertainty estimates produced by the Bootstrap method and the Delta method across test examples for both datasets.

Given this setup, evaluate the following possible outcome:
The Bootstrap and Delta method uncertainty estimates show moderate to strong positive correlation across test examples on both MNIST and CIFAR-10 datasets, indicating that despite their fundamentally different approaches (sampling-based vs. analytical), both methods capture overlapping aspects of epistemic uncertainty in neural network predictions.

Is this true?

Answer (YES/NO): YES